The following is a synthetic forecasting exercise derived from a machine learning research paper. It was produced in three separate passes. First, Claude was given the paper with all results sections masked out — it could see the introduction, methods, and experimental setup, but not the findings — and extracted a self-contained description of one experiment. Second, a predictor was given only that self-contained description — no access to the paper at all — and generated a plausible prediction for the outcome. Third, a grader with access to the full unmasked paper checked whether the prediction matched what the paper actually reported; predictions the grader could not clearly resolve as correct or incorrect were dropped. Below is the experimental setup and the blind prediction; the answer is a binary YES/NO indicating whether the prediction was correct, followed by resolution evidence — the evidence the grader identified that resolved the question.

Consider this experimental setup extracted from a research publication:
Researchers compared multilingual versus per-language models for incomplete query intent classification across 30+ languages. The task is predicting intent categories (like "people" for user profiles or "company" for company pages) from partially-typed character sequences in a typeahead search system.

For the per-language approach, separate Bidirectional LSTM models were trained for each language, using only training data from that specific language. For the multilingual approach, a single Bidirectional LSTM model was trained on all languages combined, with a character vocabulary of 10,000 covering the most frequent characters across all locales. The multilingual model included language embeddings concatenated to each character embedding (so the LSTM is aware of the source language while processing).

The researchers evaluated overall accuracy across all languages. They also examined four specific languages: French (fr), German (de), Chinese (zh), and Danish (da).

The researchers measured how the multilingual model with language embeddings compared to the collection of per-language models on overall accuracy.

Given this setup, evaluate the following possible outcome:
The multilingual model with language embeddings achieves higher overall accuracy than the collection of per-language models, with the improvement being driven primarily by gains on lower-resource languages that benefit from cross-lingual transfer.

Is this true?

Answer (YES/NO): NO